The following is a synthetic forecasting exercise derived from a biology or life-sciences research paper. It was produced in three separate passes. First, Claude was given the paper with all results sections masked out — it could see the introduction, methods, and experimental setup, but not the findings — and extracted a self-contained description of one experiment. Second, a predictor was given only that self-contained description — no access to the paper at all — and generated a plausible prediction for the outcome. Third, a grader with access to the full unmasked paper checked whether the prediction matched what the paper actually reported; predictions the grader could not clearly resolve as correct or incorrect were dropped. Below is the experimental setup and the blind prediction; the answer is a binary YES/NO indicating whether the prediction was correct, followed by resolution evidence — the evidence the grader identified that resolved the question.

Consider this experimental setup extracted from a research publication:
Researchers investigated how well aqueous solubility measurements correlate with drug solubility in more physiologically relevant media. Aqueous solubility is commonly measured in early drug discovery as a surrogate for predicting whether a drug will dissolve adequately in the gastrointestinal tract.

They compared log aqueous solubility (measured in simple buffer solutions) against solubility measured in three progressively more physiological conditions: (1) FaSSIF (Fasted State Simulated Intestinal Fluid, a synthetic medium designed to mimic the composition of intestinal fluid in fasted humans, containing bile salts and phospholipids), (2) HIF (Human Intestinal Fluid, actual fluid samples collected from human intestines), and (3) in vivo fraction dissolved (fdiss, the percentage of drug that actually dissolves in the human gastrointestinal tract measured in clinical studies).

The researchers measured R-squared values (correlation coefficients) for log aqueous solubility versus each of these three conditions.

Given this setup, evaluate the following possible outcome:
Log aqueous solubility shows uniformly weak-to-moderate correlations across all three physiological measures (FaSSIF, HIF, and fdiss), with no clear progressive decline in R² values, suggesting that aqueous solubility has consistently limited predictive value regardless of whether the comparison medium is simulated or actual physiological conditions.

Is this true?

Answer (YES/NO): NO